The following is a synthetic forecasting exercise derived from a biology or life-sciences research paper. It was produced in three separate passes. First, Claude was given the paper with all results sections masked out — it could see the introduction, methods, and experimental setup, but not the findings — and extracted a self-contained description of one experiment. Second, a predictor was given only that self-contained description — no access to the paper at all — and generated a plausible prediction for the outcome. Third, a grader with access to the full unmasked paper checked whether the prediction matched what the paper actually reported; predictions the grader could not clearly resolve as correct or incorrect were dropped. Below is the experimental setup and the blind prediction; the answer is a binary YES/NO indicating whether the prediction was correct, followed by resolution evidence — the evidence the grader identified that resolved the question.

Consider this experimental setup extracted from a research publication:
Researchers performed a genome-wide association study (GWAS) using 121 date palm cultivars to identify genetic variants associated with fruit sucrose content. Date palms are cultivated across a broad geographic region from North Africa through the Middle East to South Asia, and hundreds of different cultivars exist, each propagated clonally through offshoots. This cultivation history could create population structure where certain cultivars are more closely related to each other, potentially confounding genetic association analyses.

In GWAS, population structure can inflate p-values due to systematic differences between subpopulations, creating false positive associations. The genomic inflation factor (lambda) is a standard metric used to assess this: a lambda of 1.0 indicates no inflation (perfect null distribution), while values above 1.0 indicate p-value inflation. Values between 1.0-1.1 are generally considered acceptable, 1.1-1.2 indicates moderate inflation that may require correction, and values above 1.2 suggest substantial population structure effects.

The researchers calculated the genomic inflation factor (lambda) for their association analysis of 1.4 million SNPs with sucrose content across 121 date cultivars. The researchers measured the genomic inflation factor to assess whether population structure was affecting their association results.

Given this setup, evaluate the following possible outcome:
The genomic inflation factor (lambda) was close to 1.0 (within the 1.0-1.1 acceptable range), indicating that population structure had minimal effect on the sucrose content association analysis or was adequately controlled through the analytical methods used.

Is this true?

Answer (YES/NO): NO